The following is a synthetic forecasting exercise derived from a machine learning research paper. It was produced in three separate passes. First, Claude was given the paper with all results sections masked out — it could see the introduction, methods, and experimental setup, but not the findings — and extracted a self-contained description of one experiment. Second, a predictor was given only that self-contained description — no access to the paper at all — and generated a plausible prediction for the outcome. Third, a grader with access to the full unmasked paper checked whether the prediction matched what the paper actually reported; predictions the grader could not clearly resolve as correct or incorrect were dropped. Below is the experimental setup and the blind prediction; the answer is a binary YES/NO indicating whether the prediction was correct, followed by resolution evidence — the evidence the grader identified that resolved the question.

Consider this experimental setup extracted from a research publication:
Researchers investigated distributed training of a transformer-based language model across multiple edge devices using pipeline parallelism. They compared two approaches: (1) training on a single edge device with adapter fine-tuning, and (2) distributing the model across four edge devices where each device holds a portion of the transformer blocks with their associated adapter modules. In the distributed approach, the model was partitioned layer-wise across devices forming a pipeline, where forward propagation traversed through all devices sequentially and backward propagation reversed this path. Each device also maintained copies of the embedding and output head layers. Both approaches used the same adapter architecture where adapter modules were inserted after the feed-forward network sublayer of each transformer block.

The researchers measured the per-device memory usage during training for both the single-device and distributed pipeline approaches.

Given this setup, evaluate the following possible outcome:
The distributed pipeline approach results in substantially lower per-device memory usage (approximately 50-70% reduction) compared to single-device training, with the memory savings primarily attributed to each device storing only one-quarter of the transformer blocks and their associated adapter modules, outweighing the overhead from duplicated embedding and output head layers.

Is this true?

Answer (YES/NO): YES